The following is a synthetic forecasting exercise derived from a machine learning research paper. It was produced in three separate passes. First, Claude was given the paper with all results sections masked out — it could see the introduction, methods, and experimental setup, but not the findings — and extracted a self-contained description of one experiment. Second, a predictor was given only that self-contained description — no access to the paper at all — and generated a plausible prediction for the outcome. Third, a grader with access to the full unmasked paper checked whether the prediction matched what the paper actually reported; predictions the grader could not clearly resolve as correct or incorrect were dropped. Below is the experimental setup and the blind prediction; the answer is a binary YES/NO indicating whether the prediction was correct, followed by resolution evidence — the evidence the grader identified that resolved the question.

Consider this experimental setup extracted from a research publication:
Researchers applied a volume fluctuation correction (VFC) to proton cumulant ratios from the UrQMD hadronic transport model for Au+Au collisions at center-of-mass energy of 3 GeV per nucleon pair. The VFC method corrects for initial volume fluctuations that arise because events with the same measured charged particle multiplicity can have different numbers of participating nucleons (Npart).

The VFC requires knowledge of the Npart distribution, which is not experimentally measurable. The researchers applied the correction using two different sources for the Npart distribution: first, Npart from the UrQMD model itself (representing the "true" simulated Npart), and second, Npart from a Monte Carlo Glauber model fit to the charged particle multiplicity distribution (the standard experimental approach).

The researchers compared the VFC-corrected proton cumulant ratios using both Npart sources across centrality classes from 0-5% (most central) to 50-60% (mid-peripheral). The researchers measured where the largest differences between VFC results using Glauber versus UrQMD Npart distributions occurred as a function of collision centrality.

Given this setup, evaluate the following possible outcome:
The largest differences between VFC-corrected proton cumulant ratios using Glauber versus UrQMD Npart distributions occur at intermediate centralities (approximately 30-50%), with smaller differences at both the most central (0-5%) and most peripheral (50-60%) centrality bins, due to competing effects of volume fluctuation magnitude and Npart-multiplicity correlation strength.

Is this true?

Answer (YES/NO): YES